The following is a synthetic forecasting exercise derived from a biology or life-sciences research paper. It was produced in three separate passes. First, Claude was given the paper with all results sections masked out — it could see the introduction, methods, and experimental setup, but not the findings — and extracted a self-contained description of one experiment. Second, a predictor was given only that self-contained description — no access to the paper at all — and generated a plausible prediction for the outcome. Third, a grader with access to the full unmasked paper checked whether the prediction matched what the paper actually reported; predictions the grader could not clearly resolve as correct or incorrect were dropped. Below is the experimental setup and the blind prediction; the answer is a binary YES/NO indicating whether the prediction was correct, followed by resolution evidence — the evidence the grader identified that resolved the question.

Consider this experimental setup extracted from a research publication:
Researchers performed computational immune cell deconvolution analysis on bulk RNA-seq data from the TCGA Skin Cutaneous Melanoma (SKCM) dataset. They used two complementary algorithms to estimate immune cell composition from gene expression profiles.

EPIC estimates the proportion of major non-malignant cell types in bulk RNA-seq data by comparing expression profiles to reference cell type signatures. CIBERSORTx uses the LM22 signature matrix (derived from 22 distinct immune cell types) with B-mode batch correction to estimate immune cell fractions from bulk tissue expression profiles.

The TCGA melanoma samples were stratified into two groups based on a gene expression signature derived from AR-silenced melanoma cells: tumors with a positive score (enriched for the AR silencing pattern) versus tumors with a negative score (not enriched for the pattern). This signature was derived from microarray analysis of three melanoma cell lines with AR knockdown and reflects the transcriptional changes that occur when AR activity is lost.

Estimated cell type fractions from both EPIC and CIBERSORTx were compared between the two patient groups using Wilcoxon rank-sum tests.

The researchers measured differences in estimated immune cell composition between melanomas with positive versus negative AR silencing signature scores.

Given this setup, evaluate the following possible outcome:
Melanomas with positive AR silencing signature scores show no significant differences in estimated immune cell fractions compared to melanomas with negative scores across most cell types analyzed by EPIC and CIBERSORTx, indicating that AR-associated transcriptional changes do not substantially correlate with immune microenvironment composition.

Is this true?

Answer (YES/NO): NO